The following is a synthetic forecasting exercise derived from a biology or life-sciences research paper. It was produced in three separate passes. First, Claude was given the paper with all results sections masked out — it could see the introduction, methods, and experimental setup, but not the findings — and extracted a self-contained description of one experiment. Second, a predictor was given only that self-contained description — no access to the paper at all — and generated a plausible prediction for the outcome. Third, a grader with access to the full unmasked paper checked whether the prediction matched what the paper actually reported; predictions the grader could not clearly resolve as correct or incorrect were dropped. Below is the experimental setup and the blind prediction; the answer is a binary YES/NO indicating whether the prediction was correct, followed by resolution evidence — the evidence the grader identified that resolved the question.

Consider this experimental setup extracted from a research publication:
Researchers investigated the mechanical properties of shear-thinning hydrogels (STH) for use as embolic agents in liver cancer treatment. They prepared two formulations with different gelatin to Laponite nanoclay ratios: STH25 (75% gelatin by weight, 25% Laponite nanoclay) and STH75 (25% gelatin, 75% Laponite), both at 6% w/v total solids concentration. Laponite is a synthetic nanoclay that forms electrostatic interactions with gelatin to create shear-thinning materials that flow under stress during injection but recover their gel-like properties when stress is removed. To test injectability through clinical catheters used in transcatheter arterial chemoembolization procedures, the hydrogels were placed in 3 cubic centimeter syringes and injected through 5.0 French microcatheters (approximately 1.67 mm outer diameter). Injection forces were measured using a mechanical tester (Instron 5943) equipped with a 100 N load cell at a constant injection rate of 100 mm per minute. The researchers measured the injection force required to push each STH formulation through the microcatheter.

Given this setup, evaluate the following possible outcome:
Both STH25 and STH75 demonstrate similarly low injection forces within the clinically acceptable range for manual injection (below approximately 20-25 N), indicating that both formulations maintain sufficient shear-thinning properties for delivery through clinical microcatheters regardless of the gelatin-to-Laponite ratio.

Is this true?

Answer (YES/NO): NO